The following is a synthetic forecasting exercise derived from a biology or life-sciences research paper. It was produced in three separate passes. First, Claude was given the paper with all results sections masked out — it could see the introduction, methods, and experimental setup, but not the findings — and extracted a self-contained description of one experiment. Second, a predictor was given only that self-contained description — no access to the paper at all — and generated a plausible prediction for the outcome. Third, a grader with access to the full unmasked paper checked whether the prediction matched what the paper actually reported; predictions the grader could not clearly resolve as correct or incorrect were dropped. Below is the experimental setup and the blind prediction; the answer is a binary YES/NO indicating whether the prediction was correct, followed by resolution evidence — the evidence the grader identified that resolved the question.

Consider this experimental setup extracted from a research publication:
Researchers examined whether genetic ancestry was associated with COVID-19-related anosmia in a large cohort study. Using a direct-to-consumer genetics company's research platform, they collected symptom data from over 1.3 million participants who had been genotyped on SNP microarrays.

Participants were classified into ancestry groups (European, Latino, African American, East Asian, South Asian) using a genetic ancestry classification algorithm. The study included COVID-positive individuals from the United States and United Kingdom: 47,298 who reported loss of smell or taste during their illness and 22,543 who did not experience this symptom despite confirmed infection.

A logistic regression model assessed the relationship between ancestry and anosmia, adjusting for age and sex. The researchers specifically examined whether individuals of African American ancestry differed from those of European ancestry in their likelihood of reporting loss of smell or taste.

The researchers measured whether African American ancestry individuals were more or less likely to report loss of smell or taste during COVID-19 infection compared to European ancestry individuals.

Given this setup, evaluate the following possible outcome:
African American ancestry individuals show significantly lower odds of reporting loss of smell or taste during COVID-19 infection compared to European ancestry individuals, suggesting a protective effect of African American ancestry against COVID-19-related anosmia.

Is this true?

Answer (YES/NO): YES